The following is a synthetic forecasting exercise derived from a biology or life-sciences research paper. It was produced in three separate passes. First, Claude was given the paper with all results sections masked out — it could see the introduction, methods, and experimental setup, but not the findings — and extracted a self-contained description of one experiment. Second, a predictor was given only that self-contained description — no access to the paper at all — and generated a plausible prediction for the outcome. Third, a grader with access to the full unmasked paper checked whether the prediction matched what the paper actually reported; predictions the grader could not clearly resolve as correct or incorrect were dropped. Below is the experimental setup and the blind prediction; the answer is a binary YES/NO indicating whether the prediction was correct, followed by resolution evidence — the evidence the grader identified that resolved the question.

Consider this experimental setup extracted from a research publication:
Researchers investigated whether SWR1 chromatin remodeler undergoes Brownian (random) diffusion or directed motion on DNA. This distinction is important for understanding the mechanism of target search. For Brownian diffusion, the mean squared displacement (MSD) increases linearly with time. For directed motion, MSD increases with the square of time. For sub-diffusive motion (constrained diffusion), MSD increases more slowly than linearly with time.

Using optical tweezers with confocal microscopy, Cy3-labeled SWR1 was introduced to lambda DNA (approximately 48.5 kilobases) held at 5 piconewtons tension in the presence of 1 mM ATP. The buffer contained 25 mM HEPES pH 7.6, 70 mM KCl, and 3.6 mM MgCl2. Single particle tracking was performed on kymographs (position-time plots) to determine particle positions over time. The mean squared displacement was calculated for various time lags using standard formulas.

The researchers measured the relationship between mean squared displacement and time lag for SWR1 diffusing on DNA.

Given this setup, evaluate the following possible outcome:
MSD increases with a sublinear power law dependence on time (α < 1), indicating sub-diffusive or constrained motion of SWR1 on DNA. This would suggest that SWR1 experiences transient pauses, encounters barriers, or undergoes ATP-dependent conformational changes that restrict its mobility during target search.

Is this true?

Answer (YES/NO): NO